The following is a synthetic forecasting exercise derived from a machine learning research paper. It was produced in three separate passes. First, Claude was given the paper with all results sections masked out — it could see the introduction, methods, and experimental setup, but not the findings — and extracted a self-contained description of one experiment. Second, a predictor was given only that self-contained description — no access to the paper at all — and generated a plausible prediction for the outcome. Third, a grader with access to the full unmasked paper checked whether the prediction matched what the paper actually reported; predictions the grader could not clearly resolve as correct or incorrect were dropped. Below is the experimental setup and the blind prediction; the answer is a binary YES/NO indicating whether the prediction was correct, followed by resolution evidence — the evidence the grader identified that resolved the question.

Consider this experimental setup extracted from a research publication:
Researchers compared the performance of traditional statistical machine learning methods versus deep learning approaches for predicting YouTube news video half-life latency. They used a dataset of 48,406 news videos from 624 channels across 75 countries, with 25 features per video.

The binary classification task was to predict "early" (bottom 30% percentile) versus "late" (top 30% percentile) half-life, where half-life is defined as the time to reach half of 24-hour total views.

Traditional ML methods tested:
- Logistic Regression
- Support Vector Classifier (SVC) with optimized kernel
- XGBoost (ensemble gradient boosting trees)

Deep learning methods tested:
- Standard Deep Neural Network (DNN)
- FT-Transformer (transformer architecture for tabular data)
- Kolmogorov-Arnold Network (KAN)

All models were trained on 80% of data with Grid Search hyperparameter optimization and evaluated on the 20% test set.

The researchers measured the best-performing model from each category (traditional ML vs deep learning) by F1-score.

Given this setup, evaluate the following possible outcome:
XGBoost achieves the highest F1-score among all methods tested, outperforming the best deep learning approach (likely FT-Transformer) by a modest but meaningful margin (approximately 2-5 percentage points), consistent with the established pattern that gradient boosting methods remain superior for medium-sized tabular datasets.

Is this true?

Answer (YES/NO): YES